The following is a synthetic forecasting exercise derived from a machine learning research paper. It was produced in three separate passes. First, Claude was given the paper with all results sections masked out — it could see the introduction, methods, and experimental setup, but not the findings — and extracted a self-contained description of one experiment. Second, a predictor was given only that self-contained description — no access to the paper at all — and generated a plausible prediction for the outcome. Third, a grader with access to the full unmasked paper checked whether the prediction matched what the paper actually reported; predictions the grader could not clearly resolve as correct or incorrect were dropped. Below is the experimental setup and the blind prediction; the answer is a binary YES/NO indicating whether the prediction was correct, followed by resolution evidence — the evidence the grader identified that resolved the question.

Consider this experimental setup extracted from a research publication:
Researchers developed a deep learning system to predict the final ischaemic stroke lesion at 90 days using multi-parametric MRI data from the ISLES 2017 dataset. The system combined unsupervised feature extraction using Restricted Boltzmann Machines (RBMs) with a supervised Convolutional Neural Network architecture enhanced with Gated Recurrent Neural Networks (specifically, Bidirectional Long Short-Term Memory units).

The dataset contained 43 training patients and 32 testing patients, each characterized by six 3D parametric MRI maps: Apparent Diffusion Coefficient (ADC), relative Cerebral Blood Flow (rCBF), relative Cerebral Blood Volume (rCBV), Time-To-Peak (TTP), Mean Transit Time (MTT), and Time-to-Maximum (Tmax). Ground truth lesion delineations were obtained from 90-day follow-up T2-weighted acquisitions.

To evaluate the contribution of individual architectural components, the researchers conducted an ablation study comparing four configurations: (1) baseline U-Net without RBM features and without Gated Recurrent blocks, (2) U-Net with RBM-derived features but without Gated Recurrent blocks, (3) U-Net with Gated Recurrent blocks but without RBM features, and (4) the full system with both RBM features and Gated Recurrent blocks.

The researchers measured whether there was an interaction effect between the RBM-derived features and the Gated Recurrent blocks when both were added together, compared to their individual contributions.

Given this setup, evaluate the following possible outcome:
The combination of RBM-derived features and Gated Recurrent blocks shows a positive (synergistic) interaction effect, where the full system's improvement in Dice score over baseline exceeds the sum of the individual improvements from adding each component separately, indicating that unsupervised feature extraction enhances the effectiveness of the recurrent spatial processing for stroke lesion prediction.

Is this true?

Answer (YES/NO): YES